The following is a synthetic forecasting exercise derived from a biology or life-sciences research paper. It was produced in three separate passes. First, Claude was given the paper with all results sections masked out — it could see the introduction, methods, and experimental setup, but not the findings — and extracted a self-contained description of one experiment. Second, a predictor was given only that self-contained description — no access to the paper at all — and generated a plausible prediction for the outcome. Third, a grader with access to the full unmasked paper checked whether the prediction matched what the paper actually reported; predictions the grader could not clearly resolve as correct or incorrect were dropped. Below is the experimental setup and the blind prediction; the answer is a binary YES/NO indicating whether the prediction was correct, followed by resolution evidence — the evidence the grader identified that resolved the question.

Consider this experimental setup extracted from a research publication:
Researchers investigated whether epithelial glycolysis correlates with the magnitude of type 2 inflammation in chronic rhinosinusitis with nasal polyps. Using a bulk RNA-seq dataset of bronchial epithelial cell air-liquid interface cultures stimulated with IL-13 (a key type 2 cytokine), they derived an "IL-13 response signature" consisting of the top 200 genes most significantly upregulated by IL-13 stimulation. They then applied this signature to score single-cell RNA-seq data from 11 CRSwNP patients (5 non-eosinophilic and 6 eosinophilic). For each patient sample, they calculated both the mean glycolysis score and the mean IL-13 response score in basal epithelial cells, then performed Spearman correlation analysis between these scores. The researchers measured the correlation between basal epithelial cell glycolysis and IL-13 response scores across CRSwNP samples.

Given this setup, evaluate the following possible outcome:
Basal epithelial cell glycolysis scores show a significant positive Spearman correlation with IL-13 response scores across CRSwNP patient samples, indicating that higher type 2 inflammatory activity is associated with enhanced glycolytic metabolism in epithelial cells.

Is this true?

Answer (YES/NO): YES